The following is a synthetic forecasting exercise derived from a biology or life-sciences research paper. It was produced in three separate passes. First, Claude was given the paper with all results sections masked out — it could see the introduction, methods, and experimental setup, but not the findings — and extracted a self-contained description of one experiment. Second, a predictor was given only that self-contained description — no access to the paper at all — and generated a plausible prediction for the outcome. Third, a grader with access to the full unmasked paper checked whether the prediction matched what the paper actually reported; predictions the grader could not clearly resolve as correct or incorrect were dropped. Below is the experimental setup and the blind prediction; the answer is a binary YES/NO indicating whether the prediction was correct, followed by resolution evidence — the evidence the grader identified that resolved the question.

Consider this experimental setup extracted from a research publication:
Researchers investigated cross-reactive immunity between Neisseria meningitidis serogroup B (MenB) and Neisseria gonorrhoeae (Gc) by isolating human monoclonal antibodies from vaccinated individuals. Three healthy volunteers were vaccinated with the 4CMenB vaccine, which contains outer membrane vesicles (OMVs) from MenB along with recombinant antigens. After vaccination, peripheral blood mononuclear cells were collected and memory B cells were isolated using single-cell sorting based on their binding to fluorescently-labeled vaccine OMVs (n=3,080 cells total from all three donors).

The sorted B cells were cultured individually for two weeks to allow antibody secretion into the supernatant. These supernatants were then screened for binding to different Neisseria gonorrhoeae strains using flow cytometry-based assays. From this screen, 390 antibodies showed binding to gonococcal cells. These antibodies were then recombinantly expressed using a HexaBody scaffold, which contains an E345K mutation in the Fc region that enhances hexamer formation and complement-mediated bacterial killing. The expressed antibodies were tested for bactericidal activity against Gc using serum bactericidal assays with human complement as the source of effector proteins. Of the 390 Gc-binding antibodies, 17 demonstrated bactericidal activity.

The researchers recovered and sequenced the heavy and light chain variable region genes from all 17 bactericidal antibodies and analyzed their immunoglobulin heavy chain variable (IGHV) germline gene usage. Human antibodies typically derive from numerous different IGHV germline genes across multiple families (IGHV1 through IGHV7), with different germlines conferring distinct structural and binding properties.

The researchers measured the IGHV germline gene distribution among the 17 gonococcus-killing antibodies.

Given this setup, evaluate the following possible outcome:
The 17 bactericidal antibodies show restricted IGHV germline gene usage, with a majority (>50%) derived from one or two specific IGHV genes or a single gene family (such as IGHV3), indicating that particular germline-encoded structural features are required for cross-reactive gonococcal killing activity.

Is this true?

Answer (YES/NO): YES